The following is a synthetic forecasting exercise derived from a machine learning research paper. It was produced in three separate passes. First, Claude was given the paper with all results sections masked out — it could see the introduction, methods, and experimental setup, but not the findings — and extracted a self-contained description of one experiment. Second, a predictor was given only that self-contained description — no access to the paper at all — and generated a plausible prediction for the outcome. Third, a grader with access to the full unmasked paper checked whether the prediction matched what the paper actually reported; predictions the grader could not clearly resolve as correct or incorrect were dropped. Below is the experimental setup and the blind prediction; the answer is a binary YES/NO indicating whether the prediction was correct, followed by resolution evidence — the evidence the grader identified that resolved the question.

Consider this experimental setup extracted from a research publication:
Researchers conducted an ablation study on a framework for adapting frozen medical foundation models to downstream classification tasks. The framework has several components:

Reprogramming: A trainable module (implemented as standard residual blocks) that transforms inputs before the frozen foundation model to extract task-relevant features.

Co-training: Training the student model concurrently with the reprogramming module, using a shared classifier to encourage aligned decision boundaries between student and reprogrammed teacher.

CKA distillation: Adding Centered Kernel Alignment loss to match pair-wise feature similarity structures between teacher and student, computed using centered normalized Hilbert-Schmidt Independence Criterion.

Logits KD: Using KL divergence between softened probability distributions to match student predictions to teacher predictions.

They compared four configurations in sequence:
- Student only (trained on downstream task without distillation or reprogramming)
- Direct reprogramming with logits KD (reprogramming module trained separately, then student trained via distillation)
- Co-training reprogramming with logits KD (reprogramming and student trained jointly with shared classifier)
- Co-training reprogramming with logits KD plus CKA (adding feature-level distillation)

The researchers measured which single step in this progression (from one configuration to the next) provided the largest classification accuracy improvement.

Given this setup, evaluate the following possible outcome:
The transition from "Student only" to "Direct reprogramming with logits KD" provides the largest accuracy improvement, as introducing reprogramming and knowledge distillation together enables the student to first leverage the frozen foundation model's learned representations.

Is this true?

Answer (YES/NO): YES